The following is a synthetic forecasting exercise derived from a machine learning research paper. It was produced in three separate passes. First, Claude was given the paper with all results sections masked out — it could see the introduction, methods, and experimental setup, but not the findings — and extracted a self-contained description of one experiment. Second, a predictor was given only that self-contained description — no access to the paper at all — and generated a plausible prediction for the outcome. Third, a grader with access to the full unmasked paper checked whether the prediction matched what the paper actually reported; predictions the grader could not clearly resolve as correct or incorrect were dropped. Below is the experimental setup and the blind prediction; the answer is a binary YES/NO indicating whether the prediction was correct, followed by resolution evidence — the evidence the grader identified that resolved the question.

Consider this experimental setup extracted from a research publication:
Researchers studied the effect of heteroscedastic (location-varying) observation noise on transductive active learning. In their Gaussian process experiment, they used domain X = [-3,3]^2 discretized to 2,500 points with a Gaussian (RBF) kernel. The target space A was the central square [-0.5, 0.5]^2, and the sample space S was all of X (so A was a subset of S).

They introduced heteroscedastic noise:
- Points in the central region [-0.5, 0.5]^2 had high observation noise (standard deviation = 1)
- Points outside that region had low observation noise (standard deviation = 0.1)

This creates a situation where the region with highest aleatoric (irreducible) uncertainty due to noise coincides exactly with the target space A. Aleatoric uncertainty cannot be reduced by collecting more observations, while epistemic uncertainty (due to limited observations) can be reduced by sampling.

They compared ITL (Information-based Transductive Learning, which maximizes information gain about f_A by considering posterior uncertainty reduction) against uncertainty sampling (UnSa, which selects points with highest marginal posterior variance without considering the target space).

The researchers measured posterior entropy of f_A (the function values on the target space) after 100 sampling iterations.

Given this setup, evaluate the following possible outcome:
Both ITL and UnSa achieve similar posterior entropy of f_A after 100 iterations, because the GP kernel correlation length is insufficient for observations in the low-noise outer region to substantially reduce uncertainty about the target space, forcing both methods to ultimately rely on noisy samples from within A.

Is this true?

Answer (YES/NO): NO